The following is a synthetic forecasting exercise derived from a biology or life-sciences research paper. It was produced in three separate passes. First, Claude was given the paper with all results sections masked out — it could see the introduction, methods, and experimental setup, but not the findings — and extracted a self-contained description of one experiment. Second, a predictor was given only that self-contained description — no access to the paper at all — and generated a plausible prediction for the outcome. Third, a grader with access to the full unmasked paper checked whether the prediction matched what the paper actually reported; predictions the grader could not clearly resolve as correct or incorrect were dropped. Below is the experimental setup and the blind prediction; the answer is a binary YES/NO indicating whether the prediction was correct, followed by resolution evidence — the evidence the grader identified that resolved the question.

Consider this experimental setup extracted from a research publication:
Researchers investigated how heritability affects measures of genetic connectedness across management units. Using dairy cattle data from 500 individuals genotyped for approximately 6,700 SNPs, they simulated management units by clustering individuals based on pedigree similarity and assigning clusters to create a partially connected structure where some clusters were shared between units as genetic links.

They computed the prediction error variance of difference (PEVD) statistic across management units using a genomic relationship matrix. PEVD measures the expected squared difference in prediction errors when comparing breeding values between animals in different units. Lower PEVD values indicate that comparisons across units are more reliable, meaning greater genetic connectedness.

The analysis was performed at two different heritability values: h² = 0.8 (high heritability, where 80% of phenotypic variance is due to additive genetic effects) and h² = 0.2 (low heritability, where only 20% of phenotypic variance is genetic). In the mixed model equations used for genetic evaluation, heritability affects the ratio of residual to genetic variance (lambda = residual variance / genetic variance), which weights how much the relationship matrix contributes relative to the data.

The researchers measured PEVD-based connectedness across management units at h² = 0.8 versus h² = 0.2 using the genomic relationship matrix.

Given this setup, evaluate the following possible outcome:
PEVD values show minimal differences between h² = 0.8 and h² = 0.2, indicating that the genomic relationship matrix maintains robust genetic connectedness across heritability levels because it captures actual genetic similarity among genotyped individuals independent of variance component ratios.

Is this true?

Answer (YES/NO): NO